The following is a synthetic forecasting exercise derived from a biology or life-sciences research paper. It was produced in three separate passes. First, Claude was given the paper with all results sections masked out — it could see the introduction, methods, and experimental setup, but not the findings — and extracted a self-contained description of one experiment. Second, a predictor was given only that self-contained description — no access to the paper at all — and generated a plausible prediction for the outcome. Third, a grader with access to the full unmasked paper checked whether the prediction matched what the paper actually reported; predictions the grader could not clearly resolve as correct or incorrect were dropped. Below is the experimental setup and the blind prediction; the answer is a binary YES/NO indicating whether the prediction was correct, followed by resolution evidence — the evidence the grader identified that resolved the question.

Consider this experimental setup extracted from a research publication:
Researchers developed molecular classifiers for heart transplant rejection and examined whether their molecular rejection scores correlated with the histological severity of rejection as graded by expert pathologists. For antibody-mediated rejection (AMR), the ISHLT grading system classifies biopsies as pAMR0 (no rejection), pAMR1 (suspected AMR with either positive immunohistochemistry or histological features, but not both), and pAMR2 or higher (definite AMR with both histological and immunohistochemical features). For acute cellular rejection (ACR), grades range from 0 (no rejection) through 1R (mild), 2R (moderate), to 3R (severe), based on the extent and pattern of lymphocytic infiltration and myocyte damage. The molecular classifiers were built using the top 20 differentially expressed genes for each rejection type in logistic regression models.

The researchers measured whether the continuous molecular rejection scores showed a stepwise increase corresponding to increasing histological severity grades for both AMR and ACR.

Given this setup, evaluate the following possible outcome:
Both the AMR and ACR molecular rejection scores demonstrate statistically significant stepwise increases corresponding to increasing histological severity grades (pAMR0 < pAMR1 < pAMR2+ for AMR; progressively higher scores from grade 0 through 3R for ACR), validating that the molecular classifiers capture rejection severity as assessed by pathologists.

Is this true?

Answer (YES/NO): YES